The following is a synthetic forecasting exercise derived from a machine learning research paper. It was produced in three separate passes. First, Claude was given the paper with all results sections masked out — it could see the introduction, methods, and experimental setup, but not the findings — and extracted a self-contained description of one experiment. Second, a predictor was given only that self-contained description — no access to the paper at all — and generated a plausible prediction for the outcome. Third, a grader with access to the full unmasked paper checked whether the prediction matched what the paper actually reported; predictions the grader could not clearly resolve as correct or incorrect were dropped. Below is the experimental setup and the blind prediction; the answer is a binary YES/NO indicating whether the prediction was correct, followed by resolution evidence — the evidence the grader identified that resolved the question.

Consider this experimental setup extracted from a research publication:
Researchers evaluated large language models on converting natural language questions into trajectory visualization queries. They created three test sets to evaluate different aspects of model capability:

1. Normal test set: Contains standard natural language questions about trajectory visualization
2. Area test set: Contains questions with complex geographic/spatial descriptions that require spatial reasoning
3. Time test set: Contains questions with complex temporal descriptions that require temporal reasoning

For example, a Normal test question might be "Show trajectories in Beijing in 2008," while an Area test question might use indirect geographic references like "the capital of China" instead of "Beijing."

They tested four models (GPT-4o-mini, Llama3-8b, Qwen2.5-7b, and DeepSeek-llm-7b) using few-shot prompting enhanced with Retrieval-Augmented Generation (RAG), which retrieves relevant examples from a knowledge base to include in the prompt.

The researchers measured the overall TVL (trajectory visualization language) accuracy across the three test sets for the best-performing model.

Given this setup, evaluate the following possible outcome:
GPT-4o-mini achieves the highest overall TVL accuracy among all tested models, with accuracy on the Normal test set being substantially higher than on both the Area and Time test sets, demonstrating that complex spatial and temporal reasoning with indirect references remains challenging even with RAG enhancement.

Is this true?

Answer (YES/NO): NO